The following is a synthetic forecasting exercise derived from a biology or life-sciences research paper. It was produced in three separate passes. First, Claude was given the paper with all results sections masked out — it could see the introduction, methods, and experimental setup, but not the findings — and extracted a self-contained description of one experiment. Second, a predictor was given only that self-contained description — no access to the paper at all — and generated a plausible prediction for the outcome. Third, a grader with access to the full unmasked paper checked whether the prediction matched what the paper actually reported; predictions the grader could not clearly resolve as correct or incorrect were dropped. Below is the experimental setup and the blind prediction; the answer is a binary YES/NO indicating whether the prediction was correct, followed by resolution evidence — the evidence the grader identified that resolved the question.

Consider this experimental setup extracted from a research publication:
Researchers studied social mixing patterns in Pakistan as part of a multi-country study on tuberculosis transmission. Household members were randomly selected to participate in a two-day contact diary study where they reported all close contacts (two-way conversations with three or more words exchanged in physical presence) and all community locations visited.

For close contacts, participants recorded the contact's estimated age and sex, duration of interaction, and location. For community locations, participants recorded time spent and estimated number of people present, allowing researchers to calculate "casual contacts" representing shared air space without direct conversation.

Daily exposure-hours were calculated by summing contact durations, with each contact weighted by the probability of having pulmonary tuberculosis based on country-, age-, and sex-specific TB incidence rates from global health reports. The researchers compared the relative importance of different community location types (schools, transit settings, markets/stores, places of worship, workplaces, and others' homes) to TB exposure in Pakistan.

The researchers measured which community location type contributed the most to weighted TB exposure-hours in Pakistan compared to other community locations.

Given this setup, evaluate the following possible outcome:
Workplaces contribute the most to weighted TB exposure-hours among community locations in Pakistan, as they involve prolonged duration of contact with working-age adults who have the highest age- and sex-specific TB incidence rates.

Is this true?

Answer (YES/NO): NO